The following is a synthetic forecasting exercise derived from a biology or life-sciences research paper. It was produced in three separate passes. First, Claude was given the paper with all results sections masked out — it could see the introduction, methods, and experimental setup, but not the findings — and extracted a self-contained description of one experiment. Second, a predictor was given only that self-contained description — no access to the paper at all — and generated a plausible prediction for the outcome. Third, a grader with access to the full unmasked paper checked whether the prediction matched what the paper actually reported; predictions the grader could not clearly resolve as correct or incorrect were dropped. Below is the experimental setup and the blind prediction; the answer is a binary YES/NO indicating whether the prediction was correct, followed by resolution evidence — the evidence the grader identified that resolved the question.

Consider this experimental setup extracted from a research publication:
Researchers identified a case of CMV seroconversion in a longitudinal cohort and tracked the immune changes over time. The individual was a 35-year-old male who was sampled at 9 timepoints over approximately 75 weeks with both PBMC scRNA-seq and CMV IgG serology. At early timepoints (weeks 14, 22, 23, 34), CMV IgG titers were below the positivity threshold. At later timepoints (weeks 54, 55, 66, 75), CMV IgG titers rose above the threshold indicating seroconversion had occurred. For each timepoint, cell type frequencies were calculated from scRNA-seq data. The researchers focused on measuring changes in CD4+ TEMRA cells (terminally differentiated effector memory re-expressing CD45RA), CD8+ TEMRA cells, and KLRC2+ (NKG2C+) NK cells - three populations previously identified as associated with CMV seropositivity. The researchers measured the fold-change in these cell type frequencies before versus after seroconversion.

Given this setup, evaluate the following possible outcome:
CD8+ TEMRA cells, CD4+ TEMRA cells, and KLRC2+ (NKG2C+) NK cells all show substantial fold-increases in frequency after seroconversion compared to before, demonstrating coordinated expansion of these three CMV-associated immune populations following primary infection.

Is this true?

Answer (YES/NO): YES